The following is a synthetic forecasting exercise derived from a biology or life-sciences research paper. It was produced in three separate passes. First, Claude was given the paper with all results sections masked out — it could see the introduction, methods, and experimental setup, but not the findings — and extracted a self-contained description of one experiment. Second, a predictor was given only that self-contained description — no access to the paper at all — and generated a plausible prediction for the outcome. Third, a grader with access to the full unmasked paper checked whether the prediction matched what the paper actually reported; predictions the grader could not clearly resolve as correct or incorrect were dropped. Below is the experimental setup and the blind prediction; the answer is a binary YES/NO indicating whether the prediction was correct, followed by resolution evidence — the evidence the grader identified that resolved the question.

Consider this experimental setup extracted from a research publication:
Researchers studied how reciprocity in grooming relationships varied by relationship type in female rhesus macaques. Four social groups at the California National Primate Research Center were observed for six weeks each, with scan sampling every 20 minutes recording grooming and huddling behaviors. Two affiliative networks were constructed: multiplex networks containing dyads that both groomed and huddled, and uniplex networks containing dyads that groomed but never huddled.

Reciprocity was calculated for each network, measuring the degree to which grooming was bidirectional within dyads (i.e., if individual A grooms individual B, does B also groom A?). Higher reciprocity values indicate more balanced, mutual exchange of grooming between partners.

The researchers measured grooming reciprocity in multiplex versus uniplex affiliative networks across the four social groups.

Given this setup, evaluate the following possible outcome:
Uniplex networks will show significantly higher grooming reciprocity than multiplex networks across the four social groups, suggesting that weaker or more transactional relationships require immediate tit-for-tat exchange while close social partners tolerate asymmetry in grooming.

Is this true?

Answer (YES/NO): NO